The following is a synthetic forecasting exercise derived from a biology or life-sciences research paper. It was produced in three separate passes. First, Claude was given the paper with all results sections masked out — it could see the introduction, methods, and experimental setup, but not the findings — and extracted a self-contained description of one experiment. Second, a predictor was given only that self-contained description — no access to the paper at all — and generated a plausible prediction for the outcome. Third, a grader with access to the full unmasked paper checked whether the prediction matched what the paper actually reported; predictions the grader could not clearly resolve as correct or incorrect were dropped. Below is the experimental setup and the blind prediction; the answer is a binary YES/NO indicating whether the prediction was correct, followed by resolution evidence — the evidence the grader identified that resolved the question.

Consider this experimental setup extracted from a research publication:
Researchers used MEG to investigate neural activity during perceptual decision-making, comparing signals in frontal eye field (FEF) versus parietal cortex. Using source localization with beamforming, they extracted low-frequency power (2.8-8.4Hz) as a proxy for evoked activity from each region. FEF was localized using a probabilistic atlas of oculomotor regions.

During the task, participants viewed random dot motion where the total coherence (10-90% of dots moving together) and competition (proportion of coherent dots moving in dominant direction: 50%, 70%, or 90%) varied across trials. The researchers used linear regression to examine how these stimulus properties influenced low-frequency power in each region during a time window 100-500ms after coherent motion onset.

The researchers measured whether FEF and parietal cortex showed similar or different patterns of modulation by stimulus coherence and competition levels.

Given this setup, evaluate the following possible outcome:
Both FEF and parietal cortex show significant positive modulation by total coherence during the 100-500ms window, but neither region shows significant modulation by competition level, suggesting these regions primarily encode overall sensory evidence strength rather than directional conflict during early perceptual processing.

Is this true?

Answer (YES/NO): NO